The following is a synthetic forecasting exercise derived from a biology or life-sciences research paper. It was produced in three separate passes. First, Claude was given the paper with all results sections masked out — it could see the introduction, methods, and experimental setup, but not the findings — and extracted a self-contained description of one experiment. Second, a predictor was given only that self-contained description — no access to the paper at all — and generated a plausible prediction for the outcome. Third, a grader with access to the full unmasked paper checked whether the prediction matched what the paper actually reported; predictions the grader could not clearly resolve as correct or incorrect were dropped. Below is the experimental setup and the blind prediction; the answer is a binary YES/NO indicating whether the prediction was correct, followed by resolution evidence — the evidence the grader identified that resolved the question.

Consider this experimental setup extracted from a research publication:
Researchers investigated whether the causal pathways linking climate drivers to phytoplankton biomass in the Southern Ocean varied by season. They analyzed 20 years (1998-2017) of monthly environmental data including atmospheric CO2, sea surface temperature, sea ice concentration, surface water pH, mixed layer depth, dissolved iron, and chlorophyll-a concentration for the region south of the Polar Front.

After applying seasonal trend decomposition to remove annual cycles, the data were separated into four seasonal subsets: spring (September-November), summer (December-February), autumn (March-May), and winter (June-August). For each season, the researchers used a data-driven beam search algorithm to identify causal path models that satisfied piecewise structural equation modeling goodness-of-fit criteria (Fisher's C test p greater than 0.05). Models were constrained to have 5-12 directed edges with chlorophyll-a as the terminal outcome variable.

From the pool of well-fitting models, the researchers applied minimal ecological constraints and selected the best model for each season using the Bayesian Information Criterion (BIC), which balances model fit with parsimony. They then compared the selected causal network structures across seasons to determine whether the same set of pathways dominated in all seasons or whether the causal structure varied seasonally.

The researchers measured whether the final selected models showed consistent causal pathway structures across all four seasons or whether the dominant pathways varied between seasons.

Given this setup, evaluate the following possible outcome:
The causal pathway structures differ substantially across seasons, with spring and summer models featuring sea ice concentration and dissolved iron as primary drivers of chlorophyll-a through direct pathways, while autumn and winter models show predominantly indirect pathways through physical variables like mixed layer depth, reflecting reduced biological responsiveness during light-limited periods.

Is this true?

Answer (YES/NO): NO